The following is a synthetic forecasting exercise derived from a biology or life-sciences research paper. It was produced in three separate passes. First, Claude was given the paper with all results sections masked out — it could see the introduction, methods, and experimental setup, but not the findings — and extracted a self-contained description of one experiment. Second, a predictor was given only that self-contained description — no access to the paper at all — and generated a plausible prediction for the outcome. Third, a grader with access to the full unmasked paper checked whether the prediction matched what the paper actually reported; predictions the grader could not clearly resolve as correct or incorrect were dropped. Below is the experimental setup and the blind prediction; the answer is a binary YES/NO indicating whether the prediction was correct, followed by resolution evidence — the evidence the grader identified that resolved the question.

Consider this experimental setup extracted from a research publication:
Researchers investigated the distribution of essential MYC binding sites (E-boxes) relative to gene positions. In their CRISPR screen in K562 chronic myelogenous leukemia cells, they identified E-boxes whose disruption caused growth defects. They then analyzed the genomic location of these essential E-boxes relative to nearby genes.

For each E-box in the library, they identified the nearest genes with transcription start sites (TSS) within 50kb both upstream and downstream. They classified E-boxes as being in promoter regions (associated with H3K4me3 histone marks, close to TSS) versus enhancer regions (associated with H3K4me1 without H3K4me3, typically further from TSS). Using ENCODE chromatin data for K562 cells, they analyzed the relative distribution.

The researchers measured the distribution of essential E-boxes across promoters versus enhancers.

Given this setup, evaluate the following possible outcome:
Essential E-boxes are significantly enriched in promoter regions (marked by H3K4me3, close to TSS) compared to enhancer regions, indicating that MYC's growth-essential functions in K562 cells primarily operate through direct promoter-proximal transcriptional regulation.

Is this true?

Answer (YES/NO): YES